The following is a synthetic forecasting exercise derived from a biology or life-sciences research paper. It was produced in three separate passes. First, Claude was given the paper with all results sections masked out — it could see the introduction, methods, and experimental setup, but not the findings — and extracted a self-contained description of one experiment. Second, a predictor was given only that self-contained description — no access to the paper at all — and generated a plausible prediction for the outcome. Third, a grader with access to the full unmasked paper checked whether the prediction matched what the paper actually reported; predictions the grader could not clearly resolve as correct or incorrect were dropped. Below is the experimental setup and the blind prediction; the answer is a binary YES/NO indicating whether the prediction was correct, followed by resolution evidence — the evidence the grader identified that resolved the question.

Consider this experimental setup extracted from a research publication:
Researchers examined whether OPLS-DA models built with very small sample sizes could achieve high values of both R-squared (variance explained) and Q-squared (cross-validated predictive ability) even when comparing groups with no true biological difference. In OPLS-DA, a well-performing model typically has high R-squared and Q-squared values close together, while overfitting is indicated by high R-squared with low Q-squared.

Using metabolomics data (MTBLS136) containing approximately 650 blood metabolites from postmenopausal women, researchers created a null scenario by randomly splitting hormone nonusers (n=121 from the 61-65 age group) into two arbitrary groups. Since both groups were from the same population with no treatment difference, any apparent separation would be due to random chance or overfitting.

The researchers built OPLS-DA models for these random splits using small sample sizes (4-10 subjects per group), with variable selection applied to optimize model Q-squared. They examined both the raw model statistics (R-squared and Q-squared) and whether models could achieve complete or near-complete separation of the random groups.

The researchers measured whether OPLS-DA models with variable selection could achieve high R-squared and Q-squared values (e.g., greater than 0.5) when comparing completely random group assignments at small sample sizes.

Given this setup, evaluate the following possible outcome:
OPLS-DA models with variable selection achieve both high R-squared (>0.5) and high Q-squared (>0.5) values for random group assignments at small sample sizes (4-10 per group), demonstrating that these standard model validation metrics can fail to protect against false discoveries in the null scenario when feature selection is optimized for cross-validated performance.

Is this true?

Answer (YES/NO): YES